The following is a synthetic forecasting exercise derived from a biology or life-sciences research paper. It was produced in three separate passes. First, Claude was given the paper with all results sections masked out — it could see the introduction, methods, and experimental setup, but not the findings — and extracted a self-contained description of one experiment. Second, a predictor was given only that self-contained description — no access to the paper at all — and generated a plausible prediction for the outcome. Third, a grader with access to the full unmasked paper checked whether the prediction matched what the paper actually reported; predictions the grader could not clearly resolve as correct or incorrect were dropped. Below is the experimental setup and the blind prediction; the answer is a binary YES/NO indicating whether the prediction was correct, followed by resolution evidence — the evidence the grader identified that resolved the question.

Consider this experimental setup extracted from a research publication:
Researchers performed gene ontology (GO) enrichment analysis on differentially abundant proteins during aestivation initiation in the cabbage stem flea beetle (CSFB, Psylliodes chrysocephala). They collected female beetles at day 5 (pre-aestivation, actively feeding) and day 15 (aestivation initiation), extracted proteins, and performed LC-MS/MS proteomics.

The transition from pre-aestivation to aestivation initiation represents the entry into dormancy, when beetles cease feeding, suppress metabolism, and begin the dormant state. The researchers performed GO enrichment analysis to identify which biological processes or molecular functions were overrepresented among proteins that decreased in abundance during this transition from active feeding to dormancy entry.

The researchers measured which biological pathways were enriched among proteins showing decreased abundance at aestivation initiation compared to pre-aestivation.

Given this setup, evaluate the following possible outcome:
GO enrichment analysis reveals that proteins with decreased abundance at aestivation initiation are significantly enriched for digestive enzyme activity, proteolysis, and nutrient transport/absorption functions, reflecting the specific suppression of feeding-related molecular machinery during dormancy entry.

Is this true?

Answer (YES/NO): NO